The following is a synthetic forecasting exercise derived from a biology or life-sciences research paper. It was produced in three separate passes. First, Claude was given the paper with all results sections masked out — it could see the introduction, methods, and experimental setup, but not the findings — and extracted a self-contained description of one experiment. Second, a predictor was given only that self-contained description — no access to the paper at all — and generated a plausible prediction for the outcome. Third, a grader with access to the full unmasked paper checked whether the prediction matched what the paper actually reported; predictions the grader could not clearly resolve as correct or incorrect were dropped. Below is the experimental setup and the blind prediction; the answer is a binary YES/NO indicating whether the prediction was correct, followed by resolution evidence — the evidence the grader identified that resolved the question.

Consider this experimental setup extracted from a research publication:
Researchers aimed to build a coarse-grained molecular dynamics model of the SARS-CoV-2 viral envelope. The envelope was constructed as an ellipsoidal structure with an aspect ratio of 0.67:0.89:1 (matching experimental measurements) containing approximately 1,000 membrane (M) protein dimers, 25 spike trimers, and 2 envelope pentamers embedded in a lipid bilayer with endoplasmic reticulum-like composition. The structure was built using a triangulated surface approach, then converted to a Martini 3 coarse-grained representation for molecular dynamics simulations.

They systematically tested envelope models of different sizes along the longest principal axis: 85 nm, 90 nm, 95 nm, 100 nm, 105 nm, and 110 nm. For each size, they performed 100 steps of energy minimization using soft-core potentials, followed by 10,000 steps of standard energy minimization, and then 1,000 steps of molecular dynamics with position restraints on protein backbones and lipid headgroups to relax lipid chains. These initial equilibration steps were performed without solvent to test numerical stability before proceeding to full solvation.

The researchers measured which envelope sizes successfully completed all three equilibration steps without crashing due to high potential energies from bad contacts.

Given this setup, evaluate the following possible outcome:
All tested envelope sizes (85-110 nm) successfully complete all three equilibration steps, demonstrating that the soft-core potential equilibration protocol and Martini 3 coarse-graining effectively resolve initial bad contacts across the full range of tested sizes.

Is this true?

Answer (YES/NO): NO